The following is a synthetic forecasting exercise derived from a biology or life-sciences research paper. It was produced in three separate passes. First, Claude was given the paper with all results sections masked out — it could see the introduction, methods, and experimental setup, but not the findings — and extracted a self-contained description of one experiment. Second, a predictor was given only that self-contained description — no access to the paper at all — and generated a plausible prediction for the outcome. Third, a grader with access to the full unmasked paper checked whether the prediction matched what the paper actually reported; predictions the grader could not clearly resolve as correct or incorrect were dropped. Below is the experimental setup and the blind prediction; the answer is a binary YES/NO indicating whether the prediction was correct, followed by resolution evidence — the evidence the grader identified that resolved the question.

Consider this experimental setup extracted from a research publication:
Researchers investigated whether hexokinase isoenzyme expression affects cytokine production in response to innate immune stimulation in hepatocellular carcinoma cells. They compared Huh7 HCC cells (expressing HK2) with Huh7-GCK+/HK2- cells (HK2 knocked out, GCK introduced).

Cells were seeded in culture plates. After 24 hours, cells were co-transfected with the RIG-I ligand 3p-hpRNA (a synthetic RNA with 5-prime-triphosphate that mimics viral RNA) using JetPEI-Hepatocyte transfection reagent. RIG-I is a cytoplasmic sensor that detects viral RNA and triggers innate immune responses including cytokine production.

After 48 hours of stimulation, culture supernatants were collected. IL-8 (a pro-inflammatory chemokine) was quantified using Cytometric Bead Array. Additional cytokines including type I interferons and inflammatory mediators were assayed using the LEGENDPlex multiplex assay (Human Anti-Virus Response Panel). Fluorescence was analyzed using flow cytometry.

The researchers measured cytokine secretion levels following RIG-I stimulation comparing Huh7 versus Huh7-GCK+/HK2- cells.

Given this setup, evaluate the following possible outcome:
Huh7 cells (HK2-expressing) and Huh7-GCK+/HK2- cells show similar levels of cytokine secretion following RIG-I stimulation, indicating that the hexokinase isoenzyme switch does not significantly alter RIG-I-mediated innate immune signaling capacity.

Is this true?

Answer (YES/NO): NO